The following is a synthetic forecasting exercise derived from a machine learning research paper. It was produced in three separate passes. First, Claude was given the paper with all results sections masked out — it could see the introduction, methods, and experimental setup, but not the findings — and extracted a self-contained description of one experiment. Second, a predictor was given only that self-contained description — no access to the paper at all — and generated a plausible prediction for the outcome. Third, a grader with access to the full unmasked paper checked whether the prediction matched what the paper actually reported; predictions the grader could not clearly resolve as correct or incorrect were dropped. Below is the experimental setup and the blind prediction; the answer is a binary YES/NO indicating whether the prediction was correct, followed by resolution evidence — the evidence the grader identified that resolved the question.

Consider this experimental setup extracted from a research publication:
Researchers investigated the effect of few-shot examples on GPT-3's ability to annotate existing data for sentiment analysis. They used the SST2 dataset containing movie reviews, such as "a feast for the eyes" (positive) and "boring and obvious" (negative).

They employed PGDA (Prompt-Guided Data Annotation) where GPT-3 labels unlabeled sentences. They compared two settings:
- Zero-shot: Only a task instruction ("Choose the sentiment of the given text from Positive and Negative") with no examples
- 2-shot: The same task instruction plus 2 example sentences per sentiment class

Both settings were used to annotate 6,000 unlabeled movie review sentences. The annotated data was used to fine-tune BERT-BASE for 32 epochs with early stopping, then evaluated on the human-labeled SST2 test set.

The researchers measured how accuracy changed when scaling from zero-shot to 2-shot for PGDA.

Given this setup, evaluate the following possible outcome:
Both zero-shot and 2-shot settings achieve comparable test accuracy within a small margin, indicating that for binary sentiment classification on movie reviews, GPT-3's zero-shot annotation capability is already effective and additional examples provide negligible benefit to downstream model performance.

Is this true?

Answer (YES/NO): NO